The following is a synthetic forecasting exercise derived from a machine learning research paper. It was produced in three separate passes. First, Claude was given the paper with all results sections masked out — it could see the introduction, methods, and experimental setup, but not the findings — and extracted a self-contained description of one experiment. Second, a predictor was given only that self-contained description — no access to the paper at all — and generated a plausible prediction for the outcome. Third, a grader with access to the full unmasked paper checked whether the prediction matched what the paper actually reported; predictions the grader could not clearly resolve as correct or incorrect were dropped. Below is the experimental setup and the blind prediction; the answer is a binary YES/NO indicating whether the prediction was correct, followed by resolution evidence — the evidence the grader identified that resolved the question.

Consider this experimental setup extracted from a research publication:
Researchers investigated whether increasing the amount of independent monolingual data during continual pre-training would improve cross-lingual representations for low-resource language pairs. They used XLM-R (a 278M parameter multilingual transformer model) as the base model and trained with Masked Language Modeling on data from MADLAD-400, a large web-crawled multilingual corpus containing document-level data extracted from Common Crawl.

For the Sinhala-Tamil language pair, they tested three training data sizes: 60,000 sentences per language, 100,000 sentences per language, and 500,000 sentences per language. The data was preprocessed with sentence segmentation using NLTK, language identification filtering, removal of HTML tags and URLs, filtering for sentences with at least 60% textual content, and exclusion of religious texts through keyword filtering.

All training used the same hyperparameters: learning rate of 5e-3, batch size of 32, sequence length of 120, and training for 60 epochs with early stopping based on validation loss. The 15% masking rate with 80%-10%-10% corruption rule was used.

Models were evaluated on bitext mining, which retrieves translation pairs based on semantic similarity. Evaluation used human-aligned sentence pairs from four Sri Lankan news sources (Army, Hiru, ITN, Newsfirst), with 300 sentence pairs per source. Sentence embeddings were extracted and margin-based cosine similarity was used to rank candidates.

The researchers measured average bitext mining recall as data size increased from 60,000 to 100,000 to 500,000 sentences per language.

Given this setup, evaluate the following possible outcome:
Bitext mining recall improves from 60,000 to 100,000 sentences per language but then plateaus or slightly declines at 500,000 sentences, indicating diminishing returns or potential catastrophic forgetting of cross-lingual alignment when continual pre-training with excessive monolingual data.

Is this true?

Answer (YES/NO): NO